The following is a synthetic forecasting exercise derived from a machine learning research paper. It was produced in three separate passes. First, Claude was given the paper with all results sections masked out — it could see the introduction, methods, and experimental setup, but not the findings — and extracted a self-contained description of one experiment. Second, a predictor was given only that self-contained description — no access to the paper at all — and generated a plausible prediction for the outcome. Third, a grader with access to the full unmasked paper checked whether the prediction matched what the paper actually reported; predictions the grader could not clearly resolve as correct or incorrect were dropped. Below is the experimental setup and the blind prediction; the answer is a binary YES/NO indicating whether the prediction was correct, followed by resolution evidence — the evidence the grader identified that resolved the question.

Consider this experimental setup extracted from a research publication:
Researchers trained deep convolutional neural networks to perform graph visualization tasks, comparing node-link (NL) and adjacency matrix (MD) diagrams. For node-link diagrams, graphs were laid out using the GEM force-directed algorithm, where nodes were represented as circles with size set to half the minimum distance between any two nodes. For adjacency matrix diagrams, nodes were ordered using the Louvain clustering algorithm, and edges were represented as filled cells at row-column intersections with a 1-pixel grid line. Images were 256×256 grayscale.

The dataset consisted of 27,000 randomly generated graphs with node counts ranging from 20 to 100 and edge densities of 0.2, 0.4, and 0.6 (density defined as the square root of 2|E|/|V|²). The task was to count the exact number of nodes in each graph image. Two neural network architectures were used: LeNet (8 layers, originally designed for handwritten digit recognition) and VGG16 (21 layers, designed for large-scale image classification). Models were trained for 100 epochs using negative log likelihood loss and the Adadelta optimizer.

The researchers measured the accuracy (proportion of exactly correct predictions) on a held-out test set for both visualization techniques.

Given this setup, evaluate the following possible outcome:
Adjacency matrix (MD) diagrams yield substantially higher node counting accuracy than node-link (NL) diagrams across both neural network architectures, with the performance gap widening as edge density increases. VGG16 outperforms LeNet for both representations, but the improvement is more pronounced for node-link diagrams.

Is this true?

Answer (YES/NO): NO